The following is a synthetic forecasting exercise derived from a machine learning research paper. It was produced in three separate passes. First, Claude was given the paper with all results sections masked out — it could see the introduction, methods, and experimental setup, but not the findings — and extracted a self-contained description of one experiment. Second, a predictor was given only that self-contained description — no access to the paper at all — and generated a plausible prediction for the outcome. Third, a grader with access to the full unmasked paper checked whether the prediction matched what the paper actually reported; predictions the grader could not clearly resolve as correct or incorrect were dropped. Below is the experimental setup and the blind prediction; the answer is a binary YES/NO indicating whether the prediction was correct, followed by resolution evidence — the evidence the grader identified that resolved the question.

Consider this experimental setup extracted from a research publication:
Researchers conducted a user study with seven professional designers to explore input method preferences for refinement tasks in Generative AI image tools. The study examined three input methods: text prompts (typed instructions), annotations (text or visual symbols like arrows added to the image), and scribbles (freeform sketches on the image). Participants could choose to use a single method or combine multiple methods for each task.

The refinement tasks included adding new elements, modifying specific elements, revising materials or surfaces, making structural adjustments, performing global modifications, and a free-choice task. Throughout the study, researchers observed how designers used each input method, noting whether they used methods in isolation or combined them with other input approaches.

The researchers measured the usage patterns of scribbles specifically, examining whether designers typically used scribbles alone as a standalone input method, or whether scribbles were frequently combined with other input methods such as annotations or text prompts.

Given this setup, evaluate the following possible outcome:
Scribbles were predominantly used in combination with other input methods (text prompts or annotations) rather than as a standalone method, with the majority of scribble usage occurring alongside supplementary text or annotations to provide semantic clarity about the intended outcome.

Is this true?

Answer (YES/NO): YES